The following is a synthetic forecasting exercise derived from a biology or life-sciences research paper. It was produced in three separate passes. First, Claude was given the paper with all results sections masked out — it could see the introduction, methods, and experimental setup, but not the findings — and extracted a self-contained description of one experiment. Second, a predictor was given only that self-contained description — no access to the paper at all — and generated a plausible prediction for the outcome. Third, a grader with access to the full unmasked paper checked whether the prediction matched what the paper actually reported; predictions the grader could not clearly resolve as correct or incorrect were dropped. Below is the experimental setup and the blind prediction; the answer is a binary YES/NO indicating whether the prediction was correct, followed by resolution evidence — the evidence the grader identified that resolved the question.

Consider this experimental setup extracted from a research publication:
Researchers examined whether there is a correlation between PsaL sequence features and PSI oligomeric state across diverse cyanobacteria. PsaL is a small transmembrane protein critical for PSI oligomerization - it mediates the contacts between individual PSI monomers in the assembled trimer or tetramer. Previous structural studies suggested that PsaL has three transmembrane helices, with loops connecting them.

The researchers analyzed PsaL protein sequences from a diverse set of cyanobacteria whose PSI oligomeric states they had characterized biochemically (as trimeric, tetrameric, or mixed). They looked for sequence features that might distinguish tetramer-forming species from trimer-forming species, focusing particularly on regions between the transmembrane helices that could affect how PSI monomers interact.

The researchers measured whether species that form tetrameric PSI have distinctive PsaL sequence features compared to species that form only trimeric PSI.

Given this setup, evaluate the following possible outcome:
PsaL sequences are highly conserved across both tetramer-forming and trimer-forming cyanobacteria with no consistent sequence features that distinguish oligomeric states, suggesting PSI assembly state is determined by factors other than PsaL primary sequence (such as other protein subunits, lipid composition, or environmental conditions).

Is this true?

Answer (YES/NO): NO